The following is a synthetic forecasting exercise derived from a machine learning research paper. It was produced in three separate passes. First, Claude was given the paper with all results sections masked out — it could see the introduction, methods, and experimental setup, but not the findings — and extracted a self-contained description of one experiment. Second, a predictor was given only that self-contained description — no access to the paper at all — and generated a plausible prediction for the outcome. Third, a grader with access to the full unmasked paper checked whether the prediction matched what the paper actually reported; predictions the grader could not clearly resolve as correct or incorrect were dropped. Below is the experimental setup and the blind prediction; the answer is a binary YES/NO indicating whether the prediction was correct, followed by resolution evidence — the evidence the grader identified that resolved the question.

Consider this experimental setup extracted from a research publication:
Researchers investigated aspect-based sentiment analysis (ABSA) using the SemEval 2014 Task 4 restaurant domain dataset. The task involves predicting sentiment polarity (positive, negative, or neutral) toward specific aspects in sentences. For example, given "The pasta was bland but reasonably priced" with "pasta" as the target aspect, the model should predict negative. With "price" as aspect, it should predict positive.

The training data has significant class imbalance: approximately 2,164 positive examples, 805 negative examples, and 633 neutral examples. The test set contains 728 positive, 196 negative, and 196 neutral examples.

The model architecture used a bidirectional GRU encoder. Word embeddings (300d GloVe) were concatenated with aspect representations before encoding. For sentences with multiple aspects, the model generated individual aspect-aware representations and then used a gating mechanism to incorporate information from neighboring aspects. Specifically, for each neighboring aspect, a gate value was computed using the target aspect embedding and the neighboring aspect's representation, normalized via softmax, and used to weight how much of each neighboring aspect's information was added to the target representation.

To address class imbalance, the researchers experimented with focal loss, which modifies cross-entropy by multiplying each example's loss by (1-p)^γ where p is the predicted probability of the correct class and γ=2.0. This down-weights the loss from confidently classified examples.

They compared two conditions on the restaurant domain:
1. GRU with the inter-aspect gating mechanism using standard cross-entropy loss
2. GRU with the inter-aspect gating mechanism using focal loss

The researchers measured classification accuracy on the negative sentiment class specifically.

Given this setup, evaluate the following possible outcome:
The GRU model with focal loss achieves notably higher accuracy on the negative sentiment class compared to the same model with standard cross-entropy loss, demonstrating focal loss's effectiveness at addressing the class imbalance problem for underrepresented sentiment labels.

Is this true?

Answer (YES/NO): NO